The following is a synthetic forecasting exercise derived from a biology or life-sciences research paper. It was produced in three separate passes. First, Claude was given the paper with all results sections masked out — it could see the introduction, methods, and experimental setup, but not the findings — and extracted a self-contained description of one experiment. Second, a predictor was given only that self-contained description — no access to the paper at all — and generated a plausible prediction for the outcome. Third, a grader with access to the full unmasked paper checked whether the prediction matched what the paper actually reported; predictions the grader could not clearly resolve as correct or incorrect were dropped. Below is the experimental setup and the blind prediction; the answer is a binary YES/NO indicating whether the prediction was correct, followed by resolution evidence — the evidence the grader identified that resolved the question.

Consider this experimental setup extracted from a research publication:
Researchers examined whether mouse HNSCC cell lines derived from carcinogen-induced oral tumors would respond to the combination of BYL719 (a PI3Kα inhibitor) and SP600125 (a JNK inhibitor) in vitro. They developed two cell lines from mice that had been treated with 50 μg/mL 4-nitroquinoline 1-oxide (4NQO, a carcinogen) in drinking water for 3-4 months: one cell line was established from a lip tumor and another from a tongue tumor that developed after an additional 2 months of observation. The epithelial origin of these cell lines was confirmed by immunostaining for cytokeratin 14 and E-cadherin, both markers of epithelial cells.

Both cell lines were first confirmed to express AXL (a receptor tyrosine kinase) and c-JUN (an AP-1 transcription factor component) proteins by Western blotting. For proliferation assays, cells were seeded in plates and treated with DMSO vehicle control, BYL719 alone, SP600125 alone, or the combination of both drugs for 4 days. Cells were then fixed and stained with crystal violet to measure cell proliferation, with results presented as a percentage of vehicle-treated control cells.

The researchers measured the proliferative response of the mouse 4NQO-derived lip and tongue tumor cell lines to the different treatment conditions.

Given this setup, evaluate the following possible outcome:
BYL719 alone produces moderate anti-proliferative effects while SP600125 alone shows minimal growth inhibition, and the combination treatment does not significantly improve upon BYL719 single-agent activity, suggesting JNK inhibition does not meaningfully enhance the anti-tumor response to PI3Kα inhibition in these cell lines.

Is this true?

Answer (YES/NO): NO